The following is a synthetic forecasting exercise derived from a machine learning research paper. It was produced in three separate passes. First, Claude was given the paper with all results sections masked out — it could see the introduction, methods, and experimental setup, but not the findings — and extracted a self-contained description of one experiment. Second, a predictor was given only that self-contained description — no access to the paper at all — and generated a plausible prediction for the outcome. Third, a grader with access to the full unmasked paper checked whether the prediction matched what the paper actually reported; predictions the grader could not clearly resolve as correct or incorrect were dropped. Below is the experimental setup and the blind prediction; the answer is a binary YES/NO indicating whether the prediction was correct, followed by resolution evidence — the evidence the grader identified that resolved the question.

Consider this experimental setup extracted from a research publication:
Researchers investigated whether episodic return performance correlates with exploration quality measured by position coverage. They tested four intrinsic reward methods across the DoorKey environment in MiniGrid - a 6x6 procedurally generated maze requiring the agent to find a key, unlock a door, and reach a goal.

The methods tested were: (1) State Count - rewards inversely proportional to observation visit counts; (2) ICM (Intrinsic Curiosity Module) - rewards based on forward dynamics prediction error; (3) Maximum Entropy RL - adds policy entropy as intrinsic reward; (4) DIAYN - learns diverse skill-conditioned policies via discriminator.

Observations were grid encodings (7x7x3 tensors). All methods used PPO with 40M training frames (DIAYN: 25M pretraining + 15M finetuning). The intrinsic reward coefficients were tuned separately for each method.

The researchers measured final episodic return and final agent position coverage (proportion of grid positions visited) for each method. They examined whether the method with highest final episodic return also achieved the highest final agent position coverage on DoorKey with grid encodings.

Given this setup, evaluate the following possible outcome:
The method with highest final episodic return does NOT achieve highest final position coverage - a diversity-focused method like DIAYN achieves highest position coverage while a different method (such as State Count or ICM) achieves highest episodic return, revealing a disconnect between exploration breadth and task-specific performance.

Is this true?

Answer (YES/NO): YES